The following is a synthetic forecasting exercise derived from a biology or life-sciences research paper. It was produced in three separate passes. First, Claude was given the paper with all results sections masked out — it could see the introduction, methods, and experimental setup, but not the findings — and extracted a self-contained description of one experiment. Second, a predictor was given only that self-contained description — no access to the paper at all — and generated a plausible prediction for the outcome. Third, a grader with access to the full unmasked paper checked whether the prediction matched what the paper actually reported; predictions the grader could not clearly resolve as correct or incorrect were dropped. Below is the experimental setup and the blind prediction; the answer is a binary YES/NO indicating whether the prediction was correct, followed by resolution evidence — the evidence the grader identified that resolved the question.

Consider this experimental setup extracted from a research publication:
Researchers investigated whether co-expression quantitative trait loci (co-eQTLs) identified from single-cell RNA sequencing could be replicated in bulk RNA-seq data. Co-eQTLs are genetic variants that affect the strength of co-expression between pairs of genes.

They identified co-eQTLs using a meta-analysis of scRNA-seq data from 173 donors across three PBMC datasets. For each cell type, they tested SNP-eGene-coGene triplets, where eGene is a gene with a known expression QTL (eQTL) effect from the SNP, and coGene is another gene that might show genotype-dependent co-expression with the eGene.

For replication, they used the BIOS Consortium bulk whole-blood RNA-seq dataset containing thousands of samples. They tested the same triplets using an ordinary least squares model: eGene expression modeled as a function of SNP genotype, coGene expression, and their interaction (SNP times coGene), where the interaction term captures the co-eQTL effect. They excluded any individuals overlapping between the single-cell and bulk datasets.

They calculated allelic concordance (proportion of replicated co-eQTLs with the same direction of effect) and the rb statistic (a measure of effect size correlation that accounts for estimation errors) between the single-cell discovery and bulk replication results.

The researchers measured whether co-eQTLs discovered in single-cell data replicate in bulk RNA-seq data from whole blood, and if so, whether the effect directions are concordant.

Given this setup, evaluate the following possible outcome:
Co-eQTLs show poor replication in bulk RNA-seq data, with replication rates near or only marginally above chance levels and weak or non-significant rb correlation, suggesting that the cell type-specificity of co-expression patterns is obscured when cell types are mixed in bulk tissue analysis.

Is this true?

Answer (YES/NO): NO